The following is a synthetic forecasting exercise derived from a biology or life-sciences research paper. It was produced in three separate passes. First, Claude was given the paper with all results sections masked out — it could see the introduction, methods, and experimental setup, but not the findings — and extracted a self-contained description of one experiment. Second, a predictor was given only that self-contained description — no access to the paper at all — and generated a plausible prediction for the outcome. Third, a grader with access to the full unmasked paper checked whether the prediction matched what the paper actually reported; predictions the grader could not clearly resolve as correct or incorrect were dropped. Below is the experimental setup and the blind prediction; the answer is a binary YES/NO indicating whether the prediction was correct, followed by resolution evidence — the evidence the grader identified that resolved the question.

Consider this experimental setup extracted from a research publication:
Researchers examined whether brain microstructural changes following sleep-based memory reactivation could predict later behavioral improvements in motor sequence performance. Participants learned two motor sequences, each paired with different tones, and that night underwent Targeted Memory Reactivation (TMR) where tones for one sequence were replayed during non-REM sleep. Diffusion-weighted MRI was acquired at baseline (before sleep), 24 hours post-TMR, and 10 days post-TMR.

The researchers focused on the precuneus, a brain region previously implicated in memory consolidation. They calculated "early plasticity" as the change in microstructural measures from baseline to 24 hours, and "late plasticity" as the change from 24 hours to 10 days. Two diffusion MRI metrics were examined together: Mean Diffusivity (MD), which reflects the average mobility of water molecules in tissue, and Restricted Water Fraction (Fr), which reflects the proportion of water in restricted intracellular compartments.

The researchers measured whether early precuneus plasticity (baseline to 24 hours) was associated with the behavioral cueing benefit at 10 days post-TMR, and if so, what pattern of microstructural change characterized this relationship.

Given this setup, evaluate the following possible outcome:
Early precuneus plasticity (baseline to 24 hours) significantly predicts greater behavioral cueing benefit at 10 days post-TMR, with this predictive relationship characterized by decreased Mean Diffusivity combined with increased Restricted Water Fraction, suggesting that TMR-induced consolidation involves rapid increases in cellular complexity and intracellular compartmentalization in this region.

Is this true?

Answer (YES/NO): YES